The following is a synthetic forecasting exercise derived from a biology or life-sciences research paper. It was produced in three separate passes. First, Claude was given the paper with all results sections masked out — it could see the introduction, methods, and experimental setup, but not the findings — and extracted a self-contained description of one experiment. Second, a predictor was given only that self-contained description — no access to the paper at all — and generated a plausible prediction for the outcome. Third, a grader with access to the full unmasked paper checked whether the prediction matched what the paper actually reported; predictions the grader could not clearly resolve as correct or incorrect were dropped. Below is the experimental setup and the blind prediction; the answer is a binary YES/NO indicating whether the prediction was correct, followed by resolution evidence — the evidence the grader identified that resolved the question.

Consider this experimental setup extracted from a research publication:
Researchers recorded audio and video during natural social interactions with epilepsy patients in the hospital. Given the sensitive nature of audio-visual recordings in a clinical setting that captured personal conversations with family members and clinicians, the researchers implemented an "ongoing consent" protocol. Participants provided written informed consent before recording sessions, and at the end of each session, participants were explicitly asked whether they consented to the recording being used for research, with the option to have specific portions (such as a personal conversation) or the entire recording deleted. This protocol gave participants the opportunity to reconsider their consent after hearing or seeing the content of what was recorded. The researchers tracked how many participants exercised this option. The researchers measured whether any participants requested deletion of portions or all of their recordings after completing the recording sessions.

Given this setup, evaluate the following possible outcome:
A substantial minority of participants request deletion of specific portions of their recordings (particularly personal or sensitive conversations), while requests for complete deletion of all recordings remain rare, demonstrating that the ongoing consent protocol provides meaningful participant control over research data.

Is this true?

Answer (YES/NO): NO